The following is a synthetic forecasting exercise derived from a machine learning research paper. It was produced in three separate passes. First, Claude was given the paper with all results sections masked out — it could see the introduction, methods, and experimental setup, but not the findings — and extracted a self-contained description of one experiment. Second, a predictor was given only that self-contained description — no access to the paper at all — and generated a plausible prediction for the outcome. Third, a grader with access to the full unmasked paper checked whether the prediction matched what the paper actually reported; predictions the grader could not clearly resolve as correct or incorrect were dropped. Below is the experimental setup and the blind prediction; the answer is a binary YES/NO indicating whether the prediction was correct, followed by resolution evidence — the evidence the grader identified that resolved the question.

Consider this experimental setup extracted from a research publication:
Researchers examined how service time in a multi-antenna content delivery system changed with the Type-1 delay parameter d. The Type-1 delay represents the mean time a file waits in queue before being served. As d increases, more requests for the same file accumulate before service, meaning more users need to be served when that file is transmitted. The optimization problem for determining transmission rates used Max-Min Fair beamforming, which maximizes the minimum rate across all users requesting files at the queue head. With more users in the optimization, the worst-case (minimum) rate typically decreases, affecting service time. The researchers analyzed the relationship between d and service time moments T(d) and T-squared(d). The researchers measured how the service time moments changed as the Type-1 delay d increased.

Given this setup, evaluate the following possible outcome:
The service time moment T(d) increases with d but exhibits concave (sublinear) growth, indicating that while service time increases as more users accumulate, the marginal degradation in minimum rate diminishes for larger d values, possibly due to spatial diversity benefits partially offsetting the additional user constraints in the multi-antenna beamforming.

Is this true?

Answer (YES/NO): YES